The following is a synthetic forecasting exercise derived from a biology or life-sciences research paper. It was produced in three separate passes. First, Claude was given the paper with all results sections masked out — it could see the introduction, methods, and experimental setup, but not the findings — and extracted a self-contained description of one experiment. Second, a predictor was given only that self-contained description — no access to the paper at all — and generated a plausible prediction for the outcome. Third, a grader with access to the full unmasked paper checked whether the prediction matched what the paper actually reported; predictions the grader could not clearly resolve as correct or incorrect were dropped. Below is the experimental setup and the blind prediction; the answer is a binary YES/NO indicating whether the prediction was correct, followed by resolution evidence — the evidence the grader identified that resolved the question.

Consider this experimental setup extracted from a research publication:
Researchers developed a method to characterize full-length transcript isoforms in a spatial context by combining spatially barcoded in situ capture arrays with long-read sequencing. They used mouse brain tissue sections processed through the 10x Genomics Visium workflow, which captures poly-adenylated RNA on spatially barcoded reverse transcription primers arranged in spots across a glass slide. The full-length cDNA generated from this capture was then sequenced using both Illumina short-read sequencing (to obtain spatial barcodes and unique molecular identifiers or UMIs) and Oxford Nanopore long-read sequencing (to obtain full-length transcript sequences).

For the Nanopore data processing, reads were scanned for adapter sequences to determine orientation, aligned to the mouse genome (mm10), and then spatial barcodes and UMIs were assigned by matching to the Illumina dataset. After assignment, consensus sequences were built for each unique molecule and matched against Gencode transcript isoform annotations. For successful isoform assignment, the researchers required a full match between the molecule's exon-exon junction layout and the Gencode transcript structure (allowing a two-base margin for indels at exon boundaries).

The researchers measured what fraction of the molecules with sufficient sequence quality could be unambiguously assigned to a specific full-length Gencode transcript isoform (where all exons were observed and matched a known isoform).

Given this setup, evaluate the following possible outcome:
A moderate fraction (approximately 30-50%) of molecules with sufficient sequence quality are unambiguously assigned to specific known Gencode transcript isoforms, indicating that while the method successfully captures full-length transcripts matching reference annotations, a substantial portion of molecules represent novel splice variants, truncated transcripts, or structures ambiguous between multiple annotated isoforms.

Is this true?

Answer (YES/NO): YES